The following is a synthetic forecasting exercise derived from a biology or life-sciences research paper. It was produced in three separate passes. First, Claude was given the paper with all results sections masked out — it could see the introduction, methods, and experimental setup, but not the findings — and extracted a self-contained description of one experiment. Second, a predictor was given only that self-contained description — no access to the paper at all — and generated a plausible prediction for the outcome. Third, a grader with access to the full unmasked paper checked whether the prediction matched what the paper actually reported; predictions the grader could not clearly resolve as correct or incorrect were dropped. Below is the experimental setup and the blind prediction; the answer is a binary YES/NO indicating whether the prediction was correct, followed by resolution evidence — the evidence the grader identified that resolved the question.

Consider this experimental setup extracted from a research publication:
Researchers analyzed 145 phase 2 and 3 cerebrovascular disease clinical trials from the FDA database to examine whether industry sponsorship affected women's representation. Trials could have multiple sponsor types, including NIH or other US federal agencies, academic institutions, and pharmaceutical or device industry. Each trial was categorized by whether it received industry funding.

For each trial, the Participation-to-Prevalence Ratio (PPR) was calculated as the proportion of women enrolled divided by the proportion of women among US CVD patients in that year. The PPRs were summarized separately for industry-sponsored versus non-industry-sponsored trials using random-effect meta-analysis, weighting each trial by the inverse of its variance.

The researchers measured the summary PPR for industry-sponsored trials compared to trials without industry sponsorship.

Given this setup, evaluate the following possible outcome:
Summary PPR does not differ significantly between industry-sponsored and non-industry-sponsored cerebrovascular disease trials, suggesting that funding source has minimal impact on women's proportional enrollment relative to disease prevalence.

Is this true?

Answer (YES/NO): NO